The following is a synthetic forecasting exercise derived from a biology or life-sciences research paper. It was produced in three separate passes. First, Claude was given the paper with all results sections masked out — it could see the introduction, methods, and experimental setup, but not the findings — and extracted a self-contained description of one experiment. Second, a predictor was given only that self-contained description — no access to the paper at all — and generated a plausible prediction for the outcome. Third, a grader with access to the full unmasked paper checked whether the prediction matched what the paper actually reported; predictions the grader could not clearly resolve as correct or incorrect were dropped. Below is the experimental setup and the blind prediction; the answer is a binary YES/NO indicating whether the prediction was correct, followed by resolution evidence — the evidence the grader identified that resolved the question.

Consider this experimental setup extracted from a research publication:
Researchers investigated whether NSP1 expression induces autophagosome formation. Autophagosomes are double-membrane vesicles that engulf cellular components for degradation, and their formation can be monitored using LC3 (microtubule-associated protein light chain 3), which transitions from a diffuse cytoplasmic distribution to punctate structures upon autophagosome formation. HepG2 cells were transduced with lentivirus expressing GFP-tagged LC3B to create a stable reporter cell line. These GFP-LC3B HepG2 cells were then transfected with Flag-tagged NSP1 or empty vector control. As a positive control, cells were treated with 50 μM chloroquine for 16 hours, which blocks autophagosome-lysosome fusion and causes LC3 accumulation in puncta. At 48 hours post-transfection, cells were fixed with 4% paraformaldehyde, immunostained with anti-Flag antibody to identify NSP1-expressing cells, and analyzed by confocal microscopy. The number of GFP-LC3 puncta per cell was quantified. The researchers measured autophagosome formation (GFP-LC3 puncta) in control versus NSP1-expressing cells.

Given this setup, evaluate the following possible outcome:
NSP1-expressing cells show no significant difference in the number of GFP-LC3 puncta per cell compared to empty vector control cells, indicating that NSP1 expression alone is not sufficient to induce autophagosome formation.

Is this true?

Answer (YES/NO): NO